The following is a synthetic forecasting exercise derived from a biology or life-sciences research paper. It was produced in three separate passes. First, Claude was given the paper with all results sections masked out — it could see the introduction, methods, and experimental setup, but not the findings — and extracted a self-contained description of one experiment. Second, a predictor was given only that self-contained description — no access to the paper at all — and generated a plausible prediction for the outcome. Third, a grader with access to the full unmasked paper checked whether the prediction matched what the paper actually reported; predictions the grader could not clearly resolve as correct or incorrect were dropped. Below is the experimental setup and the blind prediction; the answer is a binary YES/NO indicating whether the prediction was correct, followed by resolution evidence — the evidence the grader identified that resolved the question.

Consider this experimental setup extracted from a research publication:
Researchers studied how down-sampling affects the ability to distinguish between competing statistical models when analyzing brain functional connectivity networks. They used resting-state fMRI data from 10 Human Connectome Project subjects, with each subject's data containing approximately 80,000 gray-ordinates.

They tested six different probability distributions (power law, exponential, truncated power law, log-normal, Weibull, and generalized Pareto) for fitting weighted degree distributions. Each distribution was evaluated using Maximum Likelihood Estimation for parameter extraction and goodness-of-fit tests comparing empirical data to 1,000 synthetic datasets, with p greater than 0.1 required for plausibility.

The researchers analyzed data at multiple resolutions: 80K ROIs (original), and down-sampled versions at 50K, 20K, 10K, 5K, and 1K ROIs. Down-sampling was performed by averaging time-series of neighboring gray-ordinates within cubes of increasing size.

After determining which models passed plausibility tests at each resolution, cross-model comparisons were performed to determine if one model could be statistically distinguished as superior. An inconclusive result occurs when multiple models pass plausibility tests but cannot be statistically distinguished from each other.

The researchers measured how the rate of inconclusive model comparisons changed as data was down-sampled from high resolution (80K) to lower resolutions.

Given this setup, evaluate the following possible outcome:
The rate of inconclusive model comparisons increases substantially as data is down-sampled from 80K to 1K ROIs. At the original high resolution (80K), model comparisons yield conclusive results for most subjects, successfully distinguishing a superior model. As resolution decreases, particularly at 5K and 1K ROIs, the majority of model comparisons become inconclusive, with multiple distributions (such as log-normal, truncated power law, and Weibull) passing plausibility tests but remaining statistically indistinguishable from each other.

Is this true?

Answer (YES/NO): YES